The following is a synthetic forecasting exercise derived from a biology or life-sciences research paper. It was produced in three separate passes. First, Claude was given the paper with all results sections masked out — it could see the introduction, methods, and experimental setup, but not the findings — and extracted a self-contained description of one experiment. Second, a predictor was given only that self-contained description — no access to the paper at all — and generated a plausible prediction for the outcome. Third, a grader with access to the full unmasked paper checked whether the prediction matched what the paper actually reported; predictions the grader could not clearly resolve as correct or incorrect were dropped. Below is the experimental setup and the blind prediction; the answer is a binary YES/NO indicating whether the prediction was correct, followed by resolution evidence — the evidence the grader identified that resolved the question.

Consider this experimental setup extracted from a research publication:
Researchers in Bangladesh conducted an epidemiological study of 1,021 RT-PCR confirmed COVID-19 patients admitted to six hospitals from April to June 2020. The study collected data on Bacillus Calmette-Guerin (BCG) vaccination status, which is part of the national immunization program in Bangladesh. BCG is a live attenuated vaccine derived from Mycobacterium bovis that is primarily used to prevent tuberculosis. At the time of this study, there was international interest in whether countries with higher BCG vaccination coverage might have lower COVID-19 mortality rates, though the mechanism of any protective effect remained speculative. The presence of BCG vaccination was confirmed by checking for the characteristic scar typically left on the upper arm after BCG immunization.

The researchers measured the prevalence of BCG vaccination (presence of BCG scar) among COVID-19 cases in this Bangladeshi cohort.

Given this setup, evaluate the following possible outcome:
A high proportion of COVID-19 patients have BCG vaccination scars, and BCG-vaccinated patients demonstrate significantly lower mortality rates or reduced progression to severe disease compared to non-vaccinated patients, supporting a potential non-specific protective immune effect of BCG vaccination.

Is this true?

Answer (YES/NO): NO